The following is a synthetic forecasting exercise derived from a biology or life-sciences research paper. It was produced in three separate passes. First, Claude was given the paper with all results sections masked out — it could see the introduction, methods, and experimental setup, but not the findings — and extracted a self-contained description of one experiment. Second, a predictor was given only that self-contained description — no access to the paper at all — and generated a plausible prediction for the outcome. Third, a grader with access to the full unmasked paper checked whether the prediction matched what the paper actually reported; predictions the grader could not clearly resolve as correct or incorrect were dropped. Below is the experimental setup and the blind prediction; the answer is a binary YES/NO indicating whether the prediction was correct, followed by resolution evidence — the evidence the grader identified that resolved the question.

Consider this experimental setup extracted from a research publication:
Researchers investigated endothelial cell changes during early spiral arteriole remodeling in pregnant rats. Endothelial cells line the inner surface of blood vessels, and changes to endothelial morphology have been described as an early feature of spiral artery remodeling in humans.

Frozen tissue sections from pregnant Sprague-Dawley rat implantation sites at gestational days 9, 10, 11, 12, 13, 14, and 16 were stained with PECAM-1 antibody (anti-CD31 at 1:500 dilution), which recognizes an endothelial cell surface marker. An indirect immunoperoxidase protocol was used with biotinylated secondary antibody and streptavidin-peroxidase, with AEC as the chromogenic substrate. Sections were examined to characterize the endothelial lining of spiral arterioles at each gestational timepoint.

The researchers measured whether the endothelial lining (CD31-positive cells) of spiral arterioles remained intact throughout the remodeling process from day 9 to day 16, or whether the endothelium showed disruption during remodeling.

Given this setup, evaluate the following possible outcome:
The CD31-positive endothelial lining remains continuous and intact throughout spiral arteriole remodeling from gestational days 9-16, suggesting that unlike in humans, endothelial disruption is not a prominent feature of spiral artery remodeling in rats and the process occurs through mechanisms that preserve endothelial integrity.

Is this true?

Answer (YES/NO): NO